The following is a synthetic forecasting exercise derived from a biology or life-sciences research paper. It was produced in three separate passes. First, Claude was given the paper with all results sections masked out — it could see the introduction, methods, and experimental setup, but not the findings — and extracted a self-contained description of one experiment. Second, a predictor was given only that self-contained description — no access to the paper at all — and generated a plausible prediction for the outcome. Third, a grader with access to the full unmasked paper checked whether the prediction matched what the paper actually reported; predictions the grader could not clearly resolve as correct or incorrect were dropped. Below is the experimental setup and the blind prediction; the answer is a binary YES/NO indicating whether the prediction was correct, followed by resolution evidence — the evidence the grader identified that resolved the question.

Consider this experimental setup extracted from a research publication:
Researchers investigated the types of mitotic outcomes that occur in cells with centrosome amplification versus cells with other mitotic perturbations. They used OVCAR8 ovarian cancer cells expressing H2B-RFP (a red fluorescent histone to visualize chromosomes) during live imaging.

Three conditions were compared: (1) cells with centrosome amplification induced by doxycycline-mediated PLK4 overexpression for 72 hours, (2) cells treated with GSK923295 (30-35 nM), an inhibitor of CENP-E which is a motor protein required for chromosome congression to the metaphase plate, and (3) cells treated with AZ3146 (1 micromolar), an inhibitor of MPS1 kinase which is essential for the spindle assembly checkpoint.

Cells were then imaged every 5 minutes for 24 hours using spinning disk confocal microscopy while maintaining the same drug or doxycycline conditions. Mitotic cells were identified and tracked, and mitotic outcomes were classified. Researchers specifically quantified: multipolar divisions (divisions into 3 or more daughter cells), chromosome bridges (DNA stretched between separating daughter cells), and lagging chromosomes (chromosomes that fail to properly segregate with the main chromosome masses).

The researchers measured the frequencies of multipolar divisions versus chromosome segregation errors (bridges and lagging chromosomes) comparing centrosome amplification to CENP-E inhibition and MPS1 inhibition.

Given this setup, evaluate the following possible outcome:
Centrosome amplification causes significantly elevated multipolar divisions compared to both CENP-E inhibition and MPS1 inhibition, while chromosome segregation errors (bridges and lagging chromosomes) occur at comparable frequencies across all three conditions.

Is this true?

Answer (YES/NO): NO